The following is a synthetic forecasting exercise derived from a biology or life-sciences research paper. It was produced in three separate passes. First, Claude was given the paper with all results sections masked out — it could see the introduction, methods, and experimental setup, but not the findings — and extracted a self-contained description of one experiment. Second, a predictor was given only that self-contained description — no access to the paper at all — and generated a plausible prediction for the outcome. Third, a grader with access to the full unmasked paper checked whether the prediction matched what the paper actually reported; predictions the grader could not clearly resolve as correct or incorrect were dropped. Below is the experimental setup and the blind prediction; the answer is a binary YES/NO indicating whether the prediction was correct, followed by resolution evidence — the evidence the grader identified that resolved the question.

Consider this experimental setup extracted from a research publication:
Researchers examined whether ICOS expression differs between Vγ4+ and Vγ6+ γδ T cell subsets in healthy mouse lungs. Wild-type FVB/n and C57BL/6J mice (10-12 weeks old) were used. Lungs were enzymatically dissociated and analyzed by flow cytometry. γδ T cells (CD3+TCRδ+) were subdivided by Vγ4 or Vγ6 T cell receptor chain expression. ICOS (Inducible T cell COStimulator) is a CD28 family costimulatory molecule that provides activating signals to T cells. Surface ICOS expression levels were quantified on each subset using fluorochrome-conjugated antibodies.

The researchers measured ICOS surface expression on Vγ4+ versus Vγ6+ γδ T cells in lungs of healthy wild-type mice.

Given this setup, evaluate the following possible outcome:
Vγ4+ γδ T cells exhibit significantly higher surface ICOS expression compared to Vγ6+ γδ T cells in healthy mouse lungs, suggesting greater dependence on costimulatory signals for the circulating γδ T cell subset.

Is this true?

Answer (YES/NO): NO